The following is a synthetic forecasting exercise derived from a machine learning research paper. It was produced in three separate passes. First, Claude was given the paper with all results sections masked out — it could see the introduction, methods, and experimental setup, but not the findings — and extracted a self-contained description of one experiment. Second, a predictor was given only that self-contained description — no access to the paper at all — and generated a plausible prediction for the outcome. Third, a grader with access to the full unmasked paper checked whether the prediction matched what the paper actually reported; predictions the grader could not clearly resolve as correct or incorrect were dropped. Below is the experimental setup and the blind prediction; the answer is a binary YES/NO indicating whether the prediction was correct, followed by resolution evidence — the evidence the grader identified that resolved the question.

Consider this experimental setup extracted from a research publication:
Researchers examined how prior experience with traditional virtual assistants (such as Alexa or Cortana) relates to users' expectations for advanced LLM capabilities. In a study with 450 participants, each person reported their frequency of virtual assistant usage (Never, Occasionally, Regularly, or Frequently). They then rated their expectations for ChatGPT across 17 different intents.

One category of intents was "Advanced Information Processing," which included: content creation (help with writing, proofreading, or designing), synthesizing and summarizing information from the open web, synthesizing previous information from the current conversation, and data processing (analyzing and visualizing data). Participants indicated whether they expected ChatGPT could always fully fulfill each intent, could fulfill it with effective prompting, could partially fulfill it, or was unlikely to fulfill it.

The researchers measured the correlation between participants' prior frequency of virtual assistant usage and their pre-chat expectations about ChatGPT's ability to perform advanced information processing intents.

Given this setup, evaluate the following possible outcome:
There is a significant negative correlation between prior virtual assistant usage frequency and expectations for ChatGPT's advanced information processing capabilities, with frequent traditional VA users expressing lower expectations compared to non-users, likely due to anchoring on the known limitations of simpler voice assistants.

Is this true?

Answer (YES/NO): YES